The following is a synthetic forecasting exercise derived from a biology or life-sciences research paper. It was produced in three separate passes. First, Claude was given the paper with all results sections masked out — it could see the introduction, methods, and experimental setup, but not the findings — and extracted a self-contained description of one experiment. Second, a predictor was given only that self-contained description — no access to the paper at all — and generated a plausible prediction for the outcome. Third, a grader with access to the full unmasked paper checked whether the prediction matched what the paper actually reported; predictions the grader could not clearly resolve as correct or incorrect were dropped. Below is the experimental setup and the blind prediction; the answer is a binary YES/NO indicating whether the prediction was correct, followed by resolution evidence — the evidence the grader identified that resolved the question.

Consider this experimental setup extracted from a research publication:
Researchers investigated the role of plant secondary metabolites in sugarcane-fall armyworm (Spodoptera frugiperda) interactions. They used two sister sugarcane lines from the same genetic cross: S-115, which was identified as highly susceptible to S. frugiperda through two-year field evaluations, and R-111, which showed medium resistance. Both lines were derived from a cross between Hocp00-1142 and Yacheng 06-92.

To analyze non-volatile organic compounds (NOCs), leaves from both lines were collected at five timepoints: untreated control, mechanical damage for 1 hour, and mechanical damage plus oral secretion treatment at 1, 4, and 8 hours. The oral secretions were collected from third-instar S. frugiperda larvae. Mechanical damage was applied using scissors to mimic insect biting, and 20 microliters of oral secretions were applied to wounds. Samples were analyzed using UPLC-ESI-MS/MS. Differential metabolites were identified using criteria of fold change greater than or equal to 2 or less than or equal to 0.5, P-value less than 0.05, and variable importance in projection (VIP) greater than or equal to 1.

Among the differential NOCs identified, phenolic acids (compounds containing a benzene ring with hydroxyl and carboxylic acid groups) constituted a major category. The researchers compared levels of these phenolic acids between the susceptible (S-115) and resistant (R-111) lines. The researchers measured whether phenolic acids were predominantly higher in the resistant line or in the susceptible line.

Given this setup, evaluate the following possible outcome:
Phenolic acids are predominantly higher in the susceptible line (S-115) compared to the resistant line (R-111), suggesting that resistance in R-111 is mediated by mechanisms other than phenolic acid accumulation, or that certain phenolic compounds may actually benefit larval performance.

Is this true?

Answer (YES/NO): YES